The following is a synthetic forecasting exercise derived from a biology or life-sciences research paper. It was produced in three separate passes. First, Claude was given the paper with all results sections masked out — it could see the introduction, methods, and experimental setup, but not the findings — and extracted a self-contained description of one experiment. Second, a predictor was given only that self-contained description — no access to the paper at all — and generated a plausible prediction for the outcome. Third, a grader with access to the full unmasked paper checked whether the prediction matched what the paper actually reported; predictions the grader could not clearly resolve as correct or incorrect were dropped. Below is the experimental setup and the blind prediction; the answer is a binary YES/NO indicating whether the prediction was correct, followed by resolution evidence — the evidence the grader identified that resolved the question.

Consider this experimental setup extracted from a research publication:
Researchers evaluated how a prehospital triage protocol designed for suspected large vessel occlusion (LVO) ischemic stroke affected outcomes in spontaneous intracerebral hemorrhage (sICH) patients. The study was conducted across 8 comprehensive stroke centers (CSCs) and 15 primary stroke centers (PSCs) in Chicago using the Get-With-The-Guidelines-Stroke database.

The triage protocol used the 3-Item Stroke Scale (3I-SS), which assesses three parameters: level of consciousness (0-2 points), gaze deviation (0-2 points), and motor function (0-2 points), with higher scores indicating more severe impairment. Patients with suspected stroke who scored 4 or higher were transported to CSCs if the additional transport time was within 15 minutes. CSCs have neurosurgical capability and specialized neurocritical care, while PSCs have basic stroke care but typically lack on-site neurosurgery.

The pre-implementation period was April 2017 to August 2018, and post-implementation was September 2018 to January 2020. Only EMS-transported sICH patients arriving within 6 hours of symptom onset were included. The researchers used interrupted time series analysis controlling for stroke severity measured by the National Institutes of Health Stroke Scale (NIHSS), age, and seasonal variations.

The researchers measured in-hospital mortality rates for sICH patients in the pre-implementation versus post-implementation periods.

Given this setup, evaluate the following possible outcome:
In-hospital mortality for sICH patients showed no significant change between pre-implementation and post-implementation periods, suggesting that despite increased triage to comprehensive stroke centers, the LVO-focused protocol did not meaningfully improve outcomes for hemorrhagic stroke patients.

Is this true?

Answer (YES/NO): YES